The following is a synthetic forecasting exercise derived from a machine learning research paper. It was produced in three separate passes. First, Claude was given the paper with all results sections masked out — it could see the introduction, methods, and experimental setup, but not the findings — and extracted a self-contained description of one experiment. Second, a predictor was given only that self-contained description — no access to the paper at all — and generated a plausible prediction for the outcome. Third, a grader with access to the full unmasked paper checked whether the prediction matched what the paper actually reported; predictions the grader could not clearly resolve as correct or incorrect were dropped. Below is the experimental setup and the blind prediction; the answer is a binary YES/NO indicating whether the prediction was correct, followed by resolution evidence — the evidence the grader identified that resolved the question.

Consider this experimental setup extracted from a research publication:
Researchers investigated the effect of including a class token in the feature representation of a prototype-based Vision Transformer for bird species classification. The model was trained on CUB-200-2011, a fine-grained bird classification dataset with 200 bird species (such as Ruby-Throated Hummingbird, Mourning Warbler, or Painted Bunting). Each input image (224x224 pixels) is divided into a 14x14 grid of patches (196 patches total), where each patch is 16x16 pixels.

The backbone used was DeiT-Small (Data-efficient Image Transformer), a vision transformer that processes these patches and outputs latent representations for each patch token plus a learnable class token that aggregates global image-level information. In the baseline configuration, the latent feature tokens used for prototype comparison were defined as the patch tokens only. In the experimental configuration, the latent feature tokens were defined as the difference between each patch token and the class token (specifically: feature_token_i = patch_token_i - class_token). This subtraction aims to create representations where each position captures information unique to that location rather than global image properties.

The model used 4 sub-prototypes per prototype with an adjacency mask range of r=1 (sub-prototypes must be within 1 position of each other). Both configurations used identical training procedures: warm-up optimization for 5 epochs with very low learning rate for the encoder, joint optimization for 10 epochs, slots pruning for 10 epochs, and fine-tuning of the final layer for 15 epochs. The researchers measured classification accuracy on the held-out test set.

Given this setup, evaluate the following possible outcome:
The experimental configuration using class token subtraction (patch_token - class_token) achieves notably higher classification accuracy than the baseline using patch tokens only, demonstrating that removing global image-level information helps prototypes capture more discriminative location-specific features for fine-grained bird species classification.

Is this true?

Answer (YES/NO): YES